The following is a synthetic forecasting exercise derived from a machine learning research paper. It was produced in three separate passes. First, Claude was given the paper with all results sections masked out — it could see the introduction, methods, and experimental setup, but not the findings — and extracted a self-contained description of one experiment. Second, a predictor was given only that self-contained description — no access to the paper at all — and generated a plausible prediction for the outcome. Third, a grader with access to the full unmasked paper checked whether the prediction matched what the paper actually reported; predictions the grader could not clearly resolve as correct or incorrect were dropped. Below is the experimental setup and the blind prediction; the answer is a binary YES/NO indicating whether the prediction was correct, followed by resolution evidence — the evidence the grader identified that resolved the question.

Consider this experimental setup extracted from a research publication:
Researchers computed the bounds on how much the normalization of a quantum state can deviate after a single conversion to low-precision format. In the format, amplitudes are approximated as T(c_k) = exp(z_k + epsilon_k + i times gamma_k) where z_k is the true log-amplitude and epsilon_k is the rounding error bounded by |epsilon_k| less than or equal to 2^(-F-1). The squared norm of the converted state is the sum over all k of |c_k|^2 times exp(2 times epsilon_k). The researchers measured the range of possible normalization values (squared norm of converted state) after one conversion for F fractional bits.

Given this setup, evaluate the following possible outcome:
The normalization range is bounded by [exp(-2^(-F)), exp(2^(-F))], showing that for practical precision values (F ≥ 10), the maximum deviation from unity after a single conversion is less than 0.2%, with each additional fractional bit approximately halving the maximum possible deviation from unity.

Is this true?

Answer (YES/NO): YES